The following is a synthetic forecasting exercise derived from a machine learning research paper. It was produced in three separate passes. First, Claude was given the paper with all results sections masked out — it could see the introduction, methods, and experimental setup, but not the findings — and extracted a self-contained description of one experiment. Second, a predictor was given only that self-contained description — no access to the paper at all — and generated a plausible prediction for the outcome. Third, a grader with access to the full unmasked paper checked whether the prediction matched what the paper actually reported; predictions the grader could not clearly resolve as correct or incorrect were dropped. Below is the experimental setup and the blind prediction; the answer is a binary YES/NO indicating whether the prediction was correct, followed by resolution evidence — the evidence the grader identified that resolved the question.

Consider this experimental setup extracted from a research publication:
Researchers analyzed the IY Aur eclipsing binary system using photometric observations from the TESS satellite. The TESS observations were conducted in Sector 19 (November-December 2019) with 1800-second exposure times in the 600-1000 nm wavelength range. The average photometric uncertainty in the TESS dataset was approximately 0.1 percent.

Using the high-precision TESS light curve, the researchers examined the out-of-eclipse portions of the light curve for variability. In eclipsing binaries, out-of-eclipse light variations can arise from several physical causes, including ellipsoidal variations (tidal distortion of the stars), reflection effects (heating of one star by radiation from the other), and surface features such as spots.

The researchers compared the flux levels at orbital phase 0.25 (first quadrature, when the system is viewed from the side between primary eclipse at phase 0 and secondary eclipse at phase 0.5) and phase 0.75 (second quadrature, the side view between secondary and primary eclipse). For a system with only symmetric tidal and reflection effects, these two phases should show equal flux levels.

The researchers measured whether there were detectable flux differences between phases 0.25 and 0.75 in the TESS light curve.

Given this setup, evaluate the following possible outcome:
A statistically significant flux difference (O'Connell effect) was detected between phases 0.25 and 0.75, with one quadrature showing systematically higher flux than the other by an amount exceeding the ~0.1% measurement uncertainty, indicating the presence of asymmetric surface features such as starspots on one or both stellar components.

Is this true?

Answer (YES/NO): YES